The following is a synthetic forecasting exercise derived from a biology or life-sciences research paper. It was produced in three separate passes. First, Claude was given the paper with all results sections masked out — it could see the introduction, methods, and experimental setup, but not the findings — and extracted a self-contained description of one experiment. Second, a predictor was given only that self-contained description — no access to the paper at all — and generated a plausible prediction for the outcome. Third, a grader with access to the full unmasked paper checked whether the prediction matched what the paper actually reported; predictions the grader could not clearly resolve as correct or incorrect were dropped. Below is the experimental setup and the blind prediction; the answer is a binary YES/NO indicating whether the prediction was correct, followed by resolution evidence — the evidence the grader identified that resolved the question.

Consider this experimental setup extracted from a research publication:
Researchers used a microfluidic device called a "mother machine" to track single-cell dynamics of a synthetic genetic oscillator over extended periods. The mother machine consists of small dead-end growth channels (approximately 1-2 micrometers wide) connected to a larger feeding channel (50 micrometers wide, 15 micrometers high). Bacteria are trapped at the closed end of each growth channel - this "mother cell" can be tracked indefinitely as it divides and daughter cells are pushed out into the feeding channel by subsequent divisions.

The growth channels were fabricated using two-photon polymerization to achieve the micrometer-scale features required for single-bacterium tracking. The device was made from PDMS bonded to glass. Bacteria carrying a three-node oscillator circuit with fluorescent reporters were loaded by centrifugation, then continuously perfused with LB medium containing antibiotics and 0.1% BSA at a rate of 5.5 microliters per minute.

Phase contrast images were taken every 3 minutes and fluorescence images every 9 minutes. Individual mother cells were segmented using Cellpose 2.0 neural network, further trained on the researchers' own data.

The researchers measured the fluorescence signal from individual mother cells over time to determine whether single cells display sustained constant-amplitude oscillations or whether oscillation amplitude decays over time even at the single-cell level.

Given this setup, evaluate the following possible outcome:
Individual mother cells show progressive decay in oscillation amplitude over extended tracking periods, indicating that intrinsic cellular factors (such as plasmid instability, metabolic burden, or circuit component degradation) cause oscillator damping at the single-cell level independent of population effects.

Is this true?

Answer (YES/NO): NO